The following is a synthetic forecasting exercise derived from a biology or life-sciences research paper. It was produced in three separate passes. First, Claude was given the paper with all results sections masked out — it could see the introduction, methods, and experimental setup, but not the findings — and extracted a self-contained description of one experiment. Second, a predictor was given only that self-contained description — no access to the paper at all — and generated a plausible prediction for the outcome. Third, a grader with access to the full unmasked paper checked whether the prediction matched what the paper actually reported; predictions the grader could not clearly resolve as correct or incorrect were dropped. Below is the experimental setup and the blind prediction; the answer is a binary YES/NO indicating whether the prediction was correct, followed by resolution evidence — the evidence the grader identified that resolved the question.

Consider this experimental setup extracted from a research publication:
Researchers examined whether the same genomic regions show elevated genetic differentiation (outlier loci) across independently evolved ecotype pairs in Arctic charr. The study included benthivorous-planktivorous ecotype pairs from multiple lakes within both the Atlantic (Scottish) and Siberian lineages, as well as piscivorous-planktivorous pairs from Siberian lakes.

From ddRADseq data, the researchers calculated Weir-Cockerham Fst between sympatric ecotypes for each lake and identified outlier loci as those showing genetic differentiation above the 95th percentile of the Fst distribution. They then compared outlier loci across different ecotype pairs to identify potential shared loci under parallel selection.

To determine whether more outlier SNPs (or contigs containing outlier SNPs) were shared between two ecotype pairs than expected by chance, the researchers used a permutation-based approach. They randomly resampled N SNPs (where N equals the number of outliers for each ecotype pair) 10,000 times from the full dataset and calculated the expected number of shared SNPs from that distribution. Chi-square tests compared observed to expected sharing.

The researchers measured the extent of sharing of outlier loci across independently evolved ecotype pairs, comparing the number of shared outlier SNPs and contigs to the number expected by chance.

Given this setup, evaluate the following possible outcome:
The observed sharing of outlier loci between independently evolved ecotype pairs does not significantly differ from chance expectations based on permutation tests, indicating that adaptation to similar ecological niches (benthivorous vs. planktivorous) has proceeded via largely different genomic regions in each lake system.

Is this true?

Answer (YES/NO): NO